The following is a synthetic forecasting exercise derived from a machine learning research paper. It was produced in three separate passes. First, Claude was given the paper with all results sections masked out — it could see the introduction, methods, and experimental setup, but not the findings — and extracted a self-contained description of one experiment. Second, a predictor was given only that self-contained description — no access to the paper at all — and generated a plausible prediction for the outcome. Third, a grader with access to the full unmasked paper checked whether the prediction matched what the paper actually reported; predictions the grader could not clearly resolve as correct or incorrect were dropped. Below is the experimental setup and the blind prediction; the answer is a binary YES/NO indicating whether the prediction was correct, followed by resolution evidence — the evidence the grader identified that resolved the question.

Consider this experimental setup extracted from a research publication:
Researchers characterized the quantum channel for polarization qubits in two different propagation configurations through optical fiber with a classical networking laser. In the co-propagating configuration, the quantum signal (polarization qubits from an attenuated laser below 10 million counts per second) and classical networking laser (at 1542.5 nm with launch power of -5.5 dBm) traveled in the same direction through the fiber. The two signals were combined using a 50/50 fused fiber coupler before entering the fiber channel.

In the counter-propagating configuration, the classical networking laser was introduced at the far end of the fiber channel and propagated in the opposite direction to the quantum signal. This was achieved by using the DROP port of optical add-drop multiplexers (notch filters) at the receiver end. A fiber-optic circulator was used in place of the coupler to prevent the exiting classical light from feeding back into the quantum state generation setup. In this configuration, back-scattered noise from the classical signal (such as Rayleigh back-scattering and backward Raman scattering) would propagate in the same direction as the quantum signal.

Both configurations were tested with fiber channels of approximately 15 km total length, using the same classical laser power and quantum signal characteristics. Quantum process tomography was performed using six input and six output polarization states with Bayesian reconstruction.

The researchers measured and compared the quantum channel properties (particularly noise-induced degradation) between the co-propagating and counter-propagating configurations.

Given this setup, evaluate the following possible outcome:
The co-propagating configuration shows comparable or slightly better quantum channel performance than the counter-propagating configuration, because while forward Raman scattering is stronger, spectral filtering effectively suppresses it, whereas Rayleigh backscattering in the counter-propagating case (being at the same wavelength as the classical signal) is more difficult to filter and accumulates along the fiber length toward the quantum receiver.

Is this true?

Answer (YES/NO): NO